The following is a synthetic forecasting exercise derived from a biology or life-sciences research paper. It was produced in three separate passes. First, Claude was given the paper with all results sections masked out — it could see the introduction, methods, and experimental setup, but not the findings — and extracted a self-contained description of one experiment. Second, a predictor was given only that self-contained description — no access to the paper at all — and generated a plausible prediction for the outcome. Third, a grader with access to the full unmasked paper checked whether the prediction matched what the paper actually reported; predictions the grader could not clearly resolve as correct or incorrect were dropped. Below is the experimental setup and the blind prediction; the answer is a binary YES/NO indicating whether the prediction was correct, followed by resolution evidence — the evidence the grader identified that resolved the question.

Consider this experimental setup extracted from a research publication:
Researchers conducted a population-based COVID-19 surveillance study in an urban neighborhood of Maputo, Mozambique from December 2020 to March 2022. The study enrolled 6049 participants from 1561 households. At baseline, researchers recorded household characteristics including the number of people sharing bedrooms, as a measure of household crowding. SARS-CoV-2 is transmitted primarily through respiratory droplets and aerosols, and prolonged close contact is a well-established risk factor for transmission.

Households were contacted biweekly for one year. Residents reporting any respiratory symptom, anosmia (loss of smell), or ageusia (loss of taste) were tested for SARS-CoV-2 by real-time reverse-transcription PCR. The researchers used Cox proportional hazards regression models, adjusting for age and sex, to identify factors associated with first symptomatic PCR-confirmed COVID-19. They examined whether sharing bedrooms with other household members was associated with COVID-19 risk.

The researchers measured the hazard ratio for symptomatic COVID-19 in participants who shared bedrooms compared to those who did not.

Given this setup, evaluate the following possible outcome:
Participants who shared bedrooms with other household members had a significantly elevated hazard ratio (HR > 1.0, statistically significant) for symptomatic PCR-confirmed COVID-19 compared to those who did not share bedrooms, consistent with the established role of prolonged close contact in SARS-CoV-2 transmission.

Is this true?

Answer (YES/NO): NO